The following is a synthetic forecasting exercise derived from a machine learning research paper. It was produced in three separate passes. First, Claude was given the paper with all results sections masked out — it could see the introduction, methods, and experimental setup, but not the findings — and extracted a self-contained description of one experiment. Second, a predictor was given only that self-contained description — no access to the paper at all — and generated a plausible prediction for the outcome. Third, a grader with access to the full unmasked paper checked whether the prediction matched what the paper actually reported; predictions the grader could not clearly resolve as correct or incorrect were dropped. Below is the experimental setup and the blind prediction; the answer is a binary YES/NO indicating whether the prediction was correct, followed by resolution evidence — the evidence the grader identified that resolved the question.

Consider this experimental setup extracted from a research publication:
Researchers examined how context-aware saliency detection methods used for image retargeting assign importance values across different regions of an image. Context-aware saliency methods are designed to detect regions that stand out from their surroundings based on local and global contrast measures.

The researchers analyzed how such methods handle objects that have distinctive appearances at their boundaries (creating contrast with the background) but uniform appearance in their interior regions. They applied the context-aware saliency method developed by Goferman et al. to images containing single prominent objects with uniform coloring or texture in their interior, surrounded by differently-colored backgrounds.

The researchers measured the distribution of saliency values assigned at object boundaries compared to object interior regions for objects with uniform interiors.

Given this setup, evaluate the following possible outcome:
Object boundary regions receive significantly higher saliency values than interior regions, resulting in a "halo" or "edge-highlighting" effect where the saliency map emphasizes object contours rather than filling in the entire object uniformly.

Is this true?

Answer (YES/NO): YES